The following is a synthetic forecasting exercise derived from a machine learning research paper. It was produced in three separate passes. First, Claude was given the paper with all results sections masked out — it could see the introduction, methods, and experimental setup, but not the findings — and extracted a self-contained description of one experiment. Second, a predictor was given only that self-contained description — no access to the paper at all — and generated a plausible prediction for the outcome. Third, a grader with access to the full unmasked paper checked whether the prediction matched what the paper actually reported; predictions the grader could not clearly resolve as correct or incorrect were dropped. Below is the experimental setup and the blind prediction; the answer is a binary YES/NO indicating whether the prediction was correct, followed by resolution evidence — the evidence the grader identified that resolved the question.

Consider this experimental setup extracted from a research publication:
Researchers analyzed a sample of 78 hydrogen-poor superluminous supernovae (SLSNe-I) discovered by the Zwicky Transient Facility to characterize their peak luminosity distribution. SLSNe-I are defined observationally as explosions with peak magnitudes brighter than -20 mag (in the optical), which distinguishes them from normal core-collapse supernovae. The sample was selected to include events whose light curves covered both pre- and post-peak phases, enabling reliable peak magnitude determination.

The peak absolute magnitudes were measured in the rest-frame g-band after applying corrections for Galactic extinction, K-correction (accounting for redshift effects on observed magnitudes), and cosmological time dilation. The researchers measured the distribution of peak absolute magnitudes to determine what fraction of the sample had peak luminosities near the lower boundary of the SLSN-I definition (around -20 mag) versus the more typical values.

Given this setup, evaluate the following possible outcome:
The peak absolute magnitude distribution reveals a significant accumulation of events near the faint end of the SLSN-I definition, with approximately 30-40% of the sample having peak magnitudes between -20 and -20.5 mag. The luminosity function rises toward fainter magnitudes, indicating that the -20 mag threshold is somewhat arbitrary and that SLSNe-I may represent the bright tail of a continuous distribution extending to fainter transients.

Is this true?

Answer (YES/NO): NO